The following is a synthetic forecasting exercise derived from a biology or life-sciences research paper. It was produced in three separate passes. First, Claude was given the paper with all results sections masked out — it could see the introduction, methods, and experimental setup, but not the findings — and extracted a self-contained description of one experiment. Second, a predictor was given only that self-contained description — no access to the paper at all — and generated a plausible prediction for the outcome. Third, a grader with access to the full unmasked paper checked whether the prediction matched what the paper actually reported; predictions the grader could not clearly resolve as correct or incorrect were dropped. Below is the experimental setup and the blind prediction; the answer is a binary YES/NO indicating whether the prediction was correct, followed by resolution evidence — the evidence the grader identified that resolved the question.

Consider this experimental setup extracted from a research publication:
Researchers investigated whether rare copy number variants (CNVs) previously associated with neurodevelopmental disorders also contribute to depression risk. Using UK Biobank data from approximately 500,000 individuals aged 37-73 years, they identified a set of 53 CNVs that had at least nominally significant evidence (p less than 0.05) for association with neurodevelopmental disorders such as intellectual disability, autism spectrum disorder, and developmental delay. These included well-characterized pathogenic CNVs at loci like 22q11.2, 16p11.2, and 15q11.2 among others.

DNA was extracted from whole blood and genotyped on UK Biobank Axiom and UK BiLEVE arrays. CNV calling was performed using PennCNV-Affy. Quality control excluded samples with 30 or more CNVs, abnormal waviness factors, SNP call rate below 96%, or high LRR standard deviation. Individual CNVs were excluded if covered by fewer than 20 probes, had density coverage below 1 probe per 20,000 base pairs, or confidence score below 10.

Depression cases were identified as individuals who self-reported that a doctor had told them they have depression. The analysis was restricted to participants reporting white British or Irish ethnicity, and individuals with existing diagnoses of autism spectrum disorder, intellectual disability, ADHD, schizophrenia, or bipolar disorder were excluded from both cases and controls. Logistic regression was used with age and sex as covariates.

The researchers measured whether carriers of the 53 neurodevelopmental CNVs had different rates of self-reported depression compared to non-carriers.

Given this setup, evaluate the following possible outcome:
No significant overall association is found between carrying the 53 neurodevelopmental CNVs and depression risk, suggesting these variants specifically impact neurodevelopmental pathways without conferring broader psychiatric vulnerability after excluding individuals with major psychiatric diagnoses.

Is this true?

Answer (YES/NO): NO